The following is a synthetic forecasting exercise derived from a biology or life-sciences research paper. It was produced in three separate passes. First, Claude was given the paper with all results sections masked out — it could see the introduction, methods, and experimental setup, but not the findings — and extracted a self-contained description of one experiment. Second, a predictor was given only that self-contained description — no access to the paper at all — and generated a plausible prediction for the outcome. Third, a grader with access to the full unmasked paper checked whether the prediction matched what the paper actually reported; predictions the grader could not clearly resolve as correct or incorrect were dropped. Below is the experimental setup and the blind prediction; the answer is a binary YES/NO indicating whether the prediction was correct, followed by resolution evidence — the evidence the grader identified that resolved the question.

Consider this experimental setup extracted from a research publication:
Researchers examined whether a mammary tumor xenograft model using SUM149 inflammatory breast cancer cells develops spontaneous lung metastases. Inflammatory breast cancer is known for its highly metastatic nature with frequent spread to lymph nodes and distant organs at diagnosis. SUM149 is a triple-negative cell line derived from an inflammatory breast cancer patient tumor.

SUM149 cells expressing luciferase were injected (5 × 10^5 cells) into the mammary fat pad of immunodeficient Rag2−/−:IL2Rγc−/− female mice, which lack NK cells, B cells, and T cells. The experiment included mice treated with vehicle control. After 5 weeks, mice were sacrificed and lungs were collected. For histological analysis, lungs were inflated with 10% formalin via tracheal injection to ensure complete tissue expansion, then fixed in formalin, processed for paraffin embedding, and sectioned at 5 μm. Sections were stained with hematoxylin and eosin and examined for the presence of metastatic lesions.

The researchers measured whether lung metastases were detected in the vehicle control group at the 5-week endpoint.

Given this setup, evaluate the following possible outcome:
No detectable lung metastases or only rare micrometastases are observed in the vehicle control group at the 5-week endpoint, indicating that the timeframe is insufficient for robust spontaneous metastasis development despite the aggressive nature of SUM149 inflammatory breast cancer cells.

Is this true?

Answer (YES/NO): NO